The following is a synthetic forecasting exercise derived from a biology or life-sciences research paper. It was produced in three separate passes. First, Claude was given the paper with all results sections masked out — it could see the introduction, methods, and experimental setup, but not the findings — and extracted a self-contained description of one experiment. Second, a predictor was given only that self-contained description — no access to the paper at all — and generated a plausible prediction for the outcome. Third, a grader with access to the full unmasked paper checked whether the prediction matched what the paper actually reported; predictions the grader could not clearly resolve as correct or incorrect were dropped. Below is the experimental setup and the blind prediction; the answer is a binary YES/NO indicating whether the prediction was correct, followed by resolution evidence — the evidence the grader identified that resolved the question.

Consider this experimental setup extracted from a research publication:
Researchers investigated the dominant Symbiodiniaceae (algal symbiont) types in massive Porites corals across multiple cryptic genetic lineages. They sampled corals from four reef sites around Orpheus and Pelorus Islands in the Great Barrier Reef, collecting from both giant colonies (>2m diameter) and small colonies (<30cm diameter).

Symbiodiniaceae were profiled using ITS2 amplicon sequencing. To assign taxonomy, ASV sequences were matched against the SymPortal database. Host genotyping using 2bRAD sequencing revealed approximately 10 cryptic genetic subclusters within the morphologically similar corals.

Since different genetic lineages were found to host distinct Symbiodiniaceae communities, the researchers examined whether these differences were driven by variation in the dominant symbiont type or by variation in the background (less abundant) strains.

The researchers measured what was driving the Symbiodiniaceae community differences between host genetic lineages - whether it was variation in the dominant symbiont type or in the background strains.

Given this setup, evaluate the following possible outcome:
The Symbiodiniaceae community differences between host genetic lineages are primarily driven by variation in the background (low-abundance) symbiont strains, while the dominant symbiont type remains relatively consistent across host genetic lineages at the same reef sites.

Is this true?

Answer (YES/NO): YES